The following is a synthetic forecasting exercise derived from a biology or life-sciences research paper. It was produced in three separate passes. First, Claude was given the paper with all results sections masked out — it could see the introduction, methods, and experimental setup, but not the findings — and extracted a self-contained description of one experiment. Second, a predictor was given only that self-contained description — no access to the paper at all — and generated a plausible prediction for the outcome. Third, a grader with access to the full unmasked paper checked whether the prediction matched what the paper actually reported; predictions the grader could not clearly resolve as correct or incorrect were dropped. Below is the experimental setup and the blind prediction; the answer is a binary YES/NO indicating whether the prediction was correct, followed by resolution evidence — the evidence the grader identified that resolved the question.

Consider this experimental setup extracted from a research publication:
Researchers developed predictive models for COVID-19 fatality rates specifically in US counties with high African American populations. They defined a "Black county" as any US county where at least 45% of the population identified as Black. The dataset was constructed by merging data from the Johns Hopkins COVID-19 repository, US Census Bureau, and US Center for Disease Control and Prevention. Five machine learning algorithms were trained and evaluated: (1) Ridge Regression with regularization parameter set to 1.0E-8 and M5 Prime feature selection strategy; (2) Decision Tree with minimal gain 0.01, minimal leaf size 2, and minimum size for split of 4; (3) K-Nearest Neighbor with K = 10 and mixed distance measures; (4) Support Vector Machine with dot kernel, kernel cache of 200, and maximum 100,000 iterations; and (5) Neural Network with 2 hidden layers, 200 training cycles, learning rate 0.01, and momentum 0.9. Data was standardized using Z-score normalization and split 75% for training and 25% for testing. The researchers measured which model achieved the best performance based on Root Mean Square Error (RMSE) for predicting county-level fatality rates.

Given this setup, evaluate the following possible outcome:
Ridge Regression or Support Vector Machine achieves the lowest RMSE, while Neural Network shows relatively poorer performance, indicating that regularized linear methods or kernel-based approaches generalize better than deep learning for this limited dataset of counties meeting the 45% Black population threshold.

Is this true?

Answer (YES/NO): NO